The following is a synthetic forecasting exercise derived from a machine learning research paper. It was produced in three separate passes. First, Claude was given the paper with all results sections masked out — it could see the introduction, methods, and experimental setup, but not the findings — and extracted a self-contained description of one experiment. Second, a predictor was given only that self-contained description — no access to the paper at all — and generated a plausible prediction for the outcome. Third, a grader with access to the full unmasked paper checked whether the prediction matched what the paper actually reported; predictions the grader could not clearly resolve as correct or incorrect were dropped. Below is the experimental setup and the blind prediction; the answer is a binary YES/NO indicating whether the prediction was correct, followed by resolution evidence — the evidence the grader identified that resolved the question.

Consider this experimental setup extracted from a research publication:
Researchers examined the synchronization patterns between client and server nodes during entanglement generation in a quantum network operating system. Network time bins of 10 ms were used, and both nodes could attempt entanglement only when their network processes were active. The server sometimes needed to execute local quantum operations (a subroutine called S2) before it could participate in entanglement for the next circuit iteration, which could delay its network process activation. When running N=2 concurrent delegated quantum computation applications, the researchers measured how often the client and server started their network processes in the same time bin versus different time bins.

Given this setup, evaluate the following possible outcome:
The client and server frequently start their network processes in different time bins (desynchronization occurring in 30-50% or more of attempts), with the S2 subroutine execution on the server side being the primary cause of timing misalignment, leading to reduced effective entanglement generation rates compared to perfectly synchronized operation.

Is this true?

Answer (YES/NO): YES